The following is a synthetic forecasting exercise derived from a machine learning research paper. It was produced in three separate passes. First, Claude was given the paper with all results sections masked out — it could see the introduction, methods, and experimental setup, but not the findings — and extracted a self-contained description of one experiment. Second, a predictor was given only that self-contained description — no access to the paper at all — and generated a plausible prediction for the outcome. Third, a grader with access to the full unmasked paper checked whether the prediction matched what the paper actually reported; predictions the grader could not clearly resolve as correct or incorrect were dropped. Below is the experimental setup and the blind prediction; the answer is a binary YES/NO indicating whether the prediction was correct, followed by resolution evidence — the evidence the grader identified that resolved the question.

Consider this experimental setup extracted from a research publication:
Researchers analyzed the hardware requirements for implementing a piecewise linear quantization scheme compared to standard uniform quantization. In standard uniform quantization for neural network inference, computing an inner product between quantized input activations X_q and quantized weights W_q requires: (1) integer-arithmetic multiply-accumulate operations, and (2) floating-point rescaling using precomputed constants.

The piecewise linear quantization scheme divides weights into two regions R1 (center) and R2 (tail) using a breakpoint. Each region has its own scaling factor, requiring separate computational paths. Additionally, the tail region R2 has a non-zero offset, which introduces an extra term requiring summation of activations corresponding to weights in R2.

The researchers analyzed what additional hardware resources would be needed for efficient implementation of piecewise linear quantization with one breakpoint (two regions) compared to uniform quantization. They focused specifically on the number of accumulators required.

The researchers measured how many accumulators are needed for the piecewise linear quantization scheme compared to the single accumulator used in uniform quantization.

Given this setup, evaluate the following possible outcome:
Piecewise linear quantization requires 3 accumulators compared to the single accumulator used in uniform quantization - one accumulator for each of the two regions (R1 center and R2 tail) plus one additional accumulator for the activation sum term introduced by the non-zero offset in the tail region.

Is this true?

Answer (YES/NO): YES